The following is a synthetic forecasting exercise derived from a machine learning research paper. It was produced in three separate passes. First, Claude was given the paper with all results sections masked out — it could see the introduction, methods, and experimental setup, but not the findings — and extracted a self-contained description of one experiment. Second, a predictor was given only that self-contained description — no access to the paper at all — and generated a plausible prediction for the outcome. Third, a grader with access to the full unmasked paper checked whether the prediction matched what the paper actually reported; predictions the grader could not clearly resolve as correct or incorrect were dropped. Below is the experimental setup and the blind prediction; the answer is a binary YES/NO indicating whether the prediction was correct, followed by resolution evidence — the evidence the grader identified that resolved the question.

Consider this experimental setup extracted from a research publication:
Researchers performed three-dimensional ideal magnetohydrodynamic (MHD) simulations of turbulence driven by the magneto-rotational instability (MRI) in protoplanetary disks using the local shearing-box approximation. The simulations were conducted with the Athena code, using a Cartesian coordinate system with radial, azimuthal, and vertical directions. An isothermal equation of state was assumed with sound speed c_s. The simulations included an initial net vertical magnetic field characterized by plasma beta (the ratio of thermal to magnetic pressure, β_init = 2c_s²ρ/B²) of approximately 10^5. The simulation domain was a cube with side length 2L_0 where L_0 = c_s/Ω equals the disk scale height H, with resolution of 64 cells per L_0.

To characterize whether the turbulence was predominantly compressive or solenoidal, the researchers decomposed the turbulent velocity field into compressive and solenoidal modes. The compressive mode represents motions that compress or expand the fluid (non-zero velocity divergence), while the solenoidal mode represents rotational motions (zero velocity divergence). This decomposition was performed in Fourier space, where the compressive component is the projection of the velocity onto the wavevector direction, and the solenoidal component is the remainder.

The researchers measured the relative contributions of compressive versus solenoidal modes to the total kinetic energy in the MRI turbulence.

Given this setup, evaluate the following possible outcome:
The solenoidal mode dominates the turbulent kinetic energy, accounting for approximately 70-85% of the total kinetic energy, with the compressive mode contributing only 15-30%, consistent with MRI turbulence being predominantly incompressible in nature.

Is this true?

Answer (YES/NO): NO